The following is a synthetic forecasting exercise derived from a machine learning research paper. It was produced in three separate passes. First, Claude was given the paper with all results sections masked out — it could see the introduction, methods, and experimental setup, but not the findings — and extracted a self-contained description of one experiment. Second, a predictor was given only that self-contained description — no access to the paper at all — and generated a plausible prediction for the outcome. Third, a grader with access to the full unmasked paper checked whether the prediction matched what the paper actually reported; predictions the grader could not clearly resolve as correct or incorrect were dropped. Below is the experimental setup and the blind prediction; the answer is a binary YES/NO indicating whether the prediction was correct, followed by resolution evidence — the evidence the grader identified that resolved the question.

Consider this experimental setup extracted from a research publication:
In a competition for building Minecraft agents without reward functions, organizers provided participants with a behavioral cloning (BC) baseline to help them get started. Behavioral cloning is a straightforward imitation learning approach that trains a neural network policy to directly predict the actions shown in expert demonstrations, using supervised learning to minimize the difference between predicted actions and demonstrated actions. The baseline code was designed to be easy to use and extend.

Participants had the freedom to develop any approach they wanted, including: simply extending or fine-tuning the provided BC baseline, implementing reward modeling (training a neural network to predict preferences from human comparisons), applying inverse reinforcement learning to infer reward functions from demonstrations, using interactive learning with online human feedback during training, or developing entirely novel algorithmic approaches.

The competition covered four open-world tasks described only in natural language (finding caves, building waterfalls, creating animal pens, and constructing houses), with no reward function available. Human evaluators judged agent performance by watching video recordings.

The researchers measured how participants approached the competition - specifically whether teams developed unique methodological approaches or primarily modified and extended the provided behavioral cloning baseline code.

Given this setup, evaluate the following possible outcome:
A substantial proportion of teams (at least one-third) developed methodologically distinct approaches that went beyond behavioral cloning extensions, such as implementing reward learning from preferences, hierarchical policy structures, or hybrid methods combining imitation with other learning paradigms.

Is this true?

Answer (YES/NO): YES